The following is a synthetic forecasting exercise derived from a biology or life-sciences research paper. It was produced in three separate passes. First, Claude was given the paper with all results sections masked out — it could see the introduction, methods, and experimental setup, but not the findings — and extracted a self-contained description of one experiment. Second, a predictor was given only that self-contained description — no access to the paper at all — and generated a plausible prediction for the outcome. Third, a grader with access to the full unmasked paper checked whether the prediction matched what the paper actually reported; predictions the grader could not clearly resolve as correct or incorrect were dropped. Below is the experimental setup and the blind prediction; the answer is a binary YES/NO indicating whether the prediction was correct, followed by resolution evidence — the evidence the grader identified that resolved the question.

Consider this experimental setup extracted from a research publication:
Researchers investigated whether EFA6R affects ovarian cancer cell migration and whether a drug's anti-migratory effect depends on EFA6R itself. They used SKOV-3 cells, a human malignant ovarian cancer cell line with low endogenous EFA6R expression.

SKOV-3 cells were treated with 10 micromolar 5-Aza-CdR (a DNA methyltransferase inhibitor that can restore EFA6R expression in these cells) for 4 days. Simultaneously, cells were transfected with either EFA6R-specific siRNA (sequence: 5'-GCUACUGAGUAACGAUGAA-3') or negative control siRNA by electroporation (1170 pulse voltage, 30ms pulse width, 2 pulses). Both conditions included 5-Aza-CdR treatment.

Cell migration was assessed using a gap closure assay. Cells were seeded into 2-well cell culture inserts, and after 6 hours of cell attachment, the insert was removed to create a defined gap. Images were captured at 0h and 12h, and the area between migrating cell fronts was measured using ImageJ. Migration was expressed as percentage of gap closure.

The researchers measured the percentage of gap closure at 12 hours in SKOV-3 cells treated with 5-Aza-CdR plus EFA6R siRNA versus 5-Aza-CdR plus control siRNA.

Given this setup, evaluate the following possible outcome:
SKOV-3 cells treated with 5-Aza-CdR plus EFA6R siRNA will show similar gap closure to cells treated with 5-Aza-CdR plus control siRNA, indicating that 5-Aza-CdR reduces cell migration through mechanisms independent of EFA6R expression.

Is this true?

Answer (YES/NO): NO